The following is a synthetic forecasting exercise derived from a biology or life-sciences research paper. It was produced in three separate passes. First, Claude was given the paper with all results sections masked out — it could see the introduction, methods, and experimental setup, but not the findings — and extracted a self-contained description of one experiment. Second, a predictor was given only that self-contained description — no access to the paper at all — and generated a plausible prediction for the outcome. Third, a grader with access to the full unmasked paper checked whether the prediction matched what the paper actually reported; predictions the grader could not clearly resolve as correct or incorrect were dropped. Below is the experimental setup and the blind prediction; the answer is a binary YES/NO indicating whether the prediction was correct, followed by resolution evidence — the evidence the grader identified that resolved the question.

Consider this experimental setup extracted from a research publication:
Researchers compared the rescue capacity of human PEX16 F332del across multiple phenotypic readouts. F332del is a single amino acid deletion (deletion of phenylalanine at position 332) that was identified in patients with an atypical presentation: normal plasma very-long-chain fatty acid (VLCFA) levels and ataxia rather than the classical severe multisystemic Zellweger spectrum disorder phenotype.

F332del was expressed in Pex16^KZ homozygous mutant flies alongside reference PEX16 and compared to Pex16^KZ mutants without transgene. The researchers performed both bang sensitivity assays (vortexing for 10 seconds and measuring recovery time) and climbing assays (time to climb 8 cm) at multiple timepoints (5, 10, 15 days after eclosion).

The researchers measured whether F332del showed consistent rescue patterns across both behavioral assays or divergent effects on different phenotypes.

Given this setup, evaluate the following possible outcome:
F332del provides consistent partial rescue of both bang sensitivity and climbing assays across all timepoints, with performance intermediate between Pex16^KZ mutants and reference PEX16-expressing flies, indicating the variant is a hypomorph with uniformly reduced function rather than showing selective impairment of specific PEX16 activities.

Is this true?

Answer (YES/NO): NO